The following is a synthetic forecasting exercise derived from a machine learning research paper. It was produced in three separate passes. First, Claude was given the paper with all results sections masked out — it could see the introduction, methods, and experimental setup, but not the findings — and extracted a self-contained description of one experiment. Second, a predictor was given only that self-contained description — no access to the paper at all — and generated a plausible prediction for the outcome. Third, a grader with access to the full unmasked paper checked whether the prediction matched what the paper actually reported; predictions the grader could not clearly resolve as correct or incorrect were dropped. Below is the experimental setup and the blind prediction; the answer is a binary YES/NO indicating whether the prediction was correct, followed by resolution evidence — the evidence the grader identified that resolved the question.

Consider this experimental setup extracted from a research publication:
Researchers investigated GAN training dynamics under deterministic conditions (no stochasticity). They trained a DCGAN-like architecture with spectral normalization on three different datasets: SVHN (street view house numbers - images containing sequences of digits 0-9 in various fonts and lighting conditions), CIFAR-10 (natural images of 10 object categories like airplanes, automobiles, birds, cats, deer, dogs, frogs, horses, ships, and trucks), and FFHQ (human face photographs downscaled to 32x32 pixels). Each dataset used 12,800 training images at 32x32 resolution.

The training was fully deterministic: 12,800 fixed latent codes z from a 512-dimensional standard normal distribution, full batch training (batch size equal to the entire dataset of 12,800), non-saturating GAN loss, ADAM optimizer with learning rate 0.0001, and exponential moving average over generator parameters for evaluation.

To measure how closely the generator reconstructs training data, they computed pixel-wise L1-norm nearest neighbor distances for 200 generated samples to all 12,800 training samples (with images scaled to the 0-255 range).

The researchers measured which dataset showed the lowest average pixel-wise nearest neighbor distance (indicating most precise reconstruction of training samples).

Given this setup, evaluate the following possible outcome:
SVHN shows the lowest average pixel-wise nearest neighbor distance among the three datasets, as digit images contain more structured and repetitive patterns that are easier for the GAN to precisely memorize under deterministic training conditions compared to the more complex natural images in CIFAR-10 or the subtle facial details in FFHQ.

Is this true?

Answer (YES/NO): YES